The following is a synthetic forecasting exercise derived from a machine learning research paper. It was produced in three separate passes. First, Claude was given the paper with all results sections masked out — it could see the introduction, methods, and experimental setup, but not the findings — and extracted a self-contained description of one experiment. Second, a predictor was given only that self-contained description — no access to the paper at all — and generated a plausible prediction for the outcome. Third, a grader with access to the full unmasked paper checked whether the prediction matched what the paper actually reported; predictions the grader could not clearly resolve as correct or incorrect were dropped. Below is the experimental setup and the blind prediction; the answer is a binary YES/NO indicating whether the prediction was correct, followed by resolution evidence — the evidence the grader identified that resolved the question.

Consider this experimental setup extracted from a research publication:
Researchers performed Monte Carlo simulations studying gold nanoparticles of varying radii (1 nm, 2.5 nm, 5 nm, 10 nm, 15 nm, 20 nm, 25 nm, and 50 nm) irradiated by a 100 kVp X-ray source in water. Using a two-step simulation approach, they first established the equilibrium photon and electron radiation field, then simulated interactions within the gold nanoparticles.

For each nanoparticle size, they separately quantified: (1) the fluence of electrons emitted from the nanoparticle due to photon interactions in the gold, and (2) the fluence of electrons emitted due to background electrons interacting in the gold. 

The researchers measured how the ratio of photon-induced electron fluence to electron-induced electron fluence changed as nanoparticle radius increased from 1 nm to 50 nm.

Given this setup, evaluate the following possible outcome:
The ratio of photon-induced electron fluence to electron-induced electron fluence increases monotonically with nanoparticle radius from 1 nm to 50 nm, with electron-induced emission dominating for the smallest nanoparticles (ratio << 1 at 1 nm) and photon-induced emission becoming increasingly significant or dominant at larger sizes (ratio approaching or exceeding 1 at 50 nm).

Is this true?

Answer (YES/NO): NO